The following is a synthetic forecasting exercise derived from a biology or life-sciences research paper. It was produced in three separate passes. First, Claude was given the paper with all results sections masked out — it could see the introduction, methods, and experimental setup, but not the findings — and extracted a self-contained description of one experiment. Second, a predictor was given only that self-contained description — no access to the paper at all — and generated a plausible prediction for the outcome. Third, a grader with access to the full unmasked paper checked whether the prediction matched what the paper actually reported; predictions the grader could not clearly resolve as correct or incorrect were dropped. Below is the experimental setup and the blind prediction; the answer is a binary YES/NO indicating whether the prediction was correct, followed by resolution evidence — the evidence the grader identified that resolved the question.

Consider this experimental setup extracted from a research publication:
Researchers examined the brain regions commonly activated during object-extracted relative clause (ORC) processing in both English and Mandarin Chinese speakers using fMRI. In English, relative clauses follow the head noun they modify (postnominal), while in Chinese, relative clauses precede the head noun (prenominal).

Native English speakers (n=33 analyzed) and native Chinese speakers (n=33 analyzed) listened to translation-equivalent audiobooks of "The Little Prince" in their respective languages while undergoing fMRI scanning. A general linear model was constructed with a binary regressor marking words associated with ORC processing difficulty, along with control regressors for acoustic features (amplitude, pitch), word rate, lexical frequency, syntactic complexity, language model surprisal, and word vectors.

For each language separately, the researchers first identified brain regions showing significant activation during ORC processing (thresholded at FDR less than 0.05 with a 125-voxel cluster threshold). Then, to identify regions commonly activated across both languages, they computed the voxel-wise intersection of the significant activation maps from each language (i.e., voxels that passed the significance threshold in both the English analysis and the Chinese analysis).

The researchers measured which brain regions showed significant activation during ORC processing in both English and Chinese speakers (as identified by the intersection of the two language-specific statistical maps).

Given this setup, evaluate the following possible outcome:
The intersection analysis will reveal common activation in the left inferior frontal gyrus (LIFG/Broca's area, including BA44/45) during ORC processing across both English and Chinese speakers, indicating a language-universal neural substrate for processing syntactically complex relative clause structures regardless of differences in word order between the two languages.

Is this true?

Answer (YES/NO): YES